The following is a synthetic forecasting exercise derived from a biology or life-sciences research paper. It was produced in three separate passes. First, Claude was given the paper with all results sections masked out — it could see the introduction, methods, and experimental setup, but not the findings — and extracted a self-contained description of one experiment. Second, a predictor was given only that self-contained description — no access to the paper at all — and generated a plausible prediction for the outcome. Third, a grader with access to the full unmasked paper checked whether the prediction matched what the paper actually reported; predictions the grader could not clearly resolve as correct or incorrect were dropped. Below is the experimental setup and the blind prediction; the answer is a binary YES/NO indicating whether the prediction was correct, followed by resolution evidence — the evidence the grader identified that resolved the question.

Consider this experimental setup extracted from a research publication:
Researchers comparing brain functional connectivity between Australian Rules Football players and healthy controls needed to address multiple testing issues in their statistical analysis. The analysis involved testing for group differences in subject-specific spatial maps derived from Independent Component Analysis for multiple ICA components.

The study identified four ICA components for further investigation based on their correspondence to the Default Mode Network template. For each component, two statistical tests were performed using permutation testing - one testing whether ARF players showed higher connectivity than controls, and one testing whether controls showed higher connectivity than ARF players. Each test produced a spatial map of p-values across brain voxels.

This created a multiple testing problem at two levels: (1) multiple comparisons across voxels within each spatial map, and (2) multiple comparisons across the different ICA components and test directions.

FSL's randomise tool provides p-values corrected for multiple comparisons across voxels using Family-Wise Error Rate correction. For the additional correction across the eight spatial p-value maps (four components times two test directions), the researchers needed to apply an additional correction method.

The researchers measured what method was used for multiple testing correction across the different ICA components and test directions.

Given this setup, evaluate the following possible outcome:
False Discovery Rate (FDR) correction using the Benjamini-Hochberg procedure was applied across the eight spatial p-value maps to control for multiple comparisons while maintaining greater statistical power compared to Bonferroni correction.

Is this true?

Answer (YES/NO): YES